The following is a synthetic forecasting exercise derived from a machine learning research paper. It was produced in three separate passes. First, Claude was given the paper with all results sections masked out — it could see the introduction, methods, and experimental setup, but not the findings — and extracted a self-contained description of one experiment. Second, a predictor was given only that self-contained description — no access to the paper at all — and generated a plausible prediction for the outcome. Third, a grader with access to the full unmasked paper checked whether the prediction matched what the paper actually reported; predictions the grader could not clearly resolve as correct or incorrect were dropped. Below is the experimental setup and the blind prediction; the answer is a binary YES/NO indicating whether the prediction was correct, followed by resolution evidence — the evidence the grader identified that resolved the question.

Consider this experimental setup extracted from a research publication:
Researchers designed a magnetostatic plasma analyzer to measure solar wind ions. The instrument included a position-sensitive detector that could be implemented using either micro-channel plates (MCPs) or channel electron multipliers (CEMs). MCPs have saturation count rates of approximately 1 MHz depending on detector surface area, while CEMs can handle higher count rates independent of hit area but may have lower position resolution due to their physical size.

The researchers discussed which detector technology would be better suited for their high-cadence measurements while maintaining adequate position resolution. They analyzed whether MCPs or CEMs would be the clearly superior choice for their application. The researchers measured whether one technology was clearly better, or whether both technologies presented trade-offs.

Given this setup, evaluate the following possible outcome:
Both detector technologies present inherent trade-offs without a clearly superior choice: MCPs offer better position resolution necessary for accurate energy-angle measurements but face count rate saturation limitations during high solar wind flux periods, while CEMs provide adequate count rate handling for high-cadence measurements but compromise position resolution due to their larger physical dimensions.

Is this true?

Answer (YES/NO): YES